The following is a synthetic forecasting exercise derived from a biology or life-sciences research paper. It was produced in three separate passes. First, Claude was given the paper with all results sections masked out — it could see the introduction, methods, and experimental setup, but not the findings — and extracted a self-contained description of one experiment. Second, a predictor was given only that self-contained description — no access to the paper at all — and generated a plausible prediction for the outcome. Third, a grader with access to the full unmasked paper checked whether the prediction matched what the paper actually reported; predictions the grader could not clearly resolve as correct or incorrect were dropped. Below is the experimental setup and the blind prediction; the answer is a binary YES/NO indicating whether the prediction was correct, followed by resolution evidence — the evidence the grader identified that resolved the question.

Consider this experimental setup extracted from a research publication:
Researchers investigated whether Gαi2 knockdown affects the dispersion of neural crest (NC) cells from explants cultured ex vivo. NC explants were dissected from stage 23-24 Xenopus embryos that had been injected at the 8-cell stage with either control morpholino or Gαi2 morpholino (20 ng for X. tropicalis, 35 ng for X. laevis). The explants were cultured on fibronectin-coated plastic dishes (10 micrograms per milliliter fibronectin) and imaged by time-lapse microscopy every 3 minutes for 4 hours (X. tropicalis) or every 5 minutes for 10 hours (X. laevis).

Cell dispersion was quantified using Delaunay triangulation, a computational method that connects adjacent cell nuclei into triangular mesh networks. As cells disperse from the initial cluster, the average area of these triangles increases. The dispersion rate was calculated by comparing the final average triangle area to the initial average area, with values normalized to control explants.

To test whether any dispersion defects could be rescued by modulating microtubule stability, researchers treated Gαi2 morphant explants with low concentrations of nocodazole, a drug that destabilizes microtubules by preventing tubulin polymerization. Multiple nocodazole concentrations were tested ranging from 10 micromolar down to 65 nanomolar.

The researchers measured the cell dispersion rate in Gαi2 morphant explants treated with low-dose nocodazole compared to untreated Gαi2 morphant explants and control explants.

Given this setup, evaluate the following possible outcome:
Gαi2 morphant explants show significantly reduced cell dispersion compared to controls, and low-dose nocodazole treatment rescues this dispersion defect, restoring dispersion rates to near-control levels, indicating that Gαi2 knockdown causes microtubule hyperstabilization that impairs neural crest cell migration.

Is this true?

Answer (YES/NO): YES